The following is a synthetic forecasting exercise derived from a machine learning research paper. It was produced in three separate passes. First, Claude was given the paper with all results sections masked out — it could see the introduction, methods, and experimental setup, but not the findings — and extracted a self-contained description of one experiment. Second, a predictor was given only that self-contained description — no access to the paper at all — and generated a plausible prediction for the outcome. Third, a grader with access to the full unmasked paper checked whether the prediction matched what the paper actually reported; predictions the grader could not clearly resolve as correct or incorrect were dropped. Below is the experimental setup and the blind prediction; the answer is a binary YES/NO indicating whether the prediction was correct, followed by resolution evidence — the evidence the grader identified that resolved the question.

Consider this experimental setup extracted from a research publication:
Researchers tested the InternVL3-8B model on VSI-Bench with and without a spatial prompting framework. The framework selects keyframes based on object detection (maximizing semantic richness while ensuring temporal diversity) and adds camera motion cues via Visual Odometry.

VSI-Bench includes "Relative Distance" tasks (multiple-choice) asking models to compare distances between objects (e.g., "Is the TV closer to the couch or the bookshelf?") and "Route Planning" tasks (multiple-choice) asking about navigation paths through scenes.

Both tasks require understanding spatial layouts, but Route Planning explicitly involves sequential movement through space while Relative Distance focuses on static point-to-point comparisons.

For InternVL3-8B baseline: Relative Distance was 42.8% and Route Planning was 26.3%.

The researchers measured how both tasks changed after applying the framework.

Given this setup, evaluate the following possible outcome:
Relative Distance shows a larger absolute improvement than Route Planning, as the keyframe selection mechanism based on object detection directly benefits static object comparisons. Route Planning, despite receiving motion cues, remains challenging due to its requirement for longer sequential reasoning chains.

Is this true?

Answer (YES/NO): NO